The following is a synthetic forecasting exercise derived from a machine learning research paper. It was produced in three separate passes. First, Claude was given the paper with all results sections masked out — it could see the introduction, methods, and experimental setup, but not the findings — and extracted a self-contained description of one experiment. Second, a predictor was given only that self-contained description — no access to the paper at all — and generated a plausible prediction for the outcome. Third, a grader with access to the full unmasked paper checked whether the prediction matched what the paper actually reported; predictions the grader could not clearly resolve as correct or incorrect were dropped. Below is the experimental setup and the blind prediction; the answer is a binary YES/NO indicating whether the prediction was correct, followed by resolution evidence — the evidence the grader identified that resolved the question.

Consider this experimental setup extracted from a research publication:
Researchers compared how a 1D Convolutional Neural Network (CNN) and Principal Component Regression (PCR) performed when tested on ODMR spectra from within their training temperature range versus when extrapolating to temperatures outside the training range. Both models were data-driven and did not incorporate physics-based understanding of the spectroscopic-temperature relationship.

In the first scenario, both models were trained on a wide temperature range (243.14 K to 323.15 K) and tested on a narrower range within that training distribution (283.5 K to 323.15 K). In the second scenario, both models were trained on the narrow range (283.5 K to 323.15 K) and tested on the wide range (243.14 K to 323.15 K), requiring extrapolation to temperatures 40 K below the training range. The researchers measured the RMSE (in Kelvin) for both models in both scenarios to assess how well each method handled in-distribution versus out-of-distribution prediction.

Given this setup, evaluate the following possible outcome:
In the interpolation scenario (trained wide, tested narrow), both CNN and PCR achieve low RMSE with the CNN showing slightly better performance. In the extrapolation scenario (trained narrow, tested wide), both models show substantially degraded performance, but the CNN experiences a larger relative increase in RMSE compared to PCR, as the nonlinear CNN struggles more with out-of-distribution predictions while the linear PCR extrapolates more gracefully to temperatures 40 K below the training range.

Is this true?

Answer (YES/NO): NO